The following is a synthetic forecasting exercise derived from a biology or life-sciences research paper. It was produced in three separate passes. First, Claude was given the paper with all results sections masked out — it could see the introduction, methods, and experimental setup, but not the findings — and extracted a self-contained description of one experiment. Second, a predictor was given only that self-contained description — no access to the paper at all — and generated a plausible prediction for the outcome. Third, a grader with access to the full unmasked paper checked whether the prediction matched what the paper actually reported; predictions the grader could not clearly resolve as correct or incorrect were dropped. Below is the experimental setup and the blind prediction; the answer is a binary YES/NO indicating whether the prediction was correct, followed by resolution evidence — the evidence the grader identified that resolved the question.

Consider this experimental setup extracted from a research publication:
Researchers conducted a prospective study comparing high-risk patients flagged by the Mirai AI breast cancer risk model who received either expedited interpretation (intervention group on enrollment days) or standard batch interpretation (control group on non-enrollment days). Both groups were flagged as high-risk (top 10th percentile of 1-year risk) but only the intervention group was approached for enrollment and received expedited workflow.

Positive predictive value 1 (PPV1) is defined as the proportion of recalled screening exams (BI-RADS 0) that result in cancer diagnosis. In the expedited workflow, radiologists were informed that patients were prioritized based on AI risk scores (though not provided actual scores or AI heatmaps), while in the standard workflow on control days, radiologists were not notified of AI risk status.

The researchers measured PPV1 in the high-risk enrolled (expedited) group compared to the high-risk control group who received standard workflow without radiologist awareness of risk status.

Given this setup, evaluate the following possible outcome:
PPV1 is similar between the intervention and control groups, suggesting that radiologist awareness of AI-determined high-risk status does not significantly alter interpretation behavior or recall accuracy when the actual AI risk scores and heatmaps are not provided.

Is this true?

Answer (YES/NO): NO